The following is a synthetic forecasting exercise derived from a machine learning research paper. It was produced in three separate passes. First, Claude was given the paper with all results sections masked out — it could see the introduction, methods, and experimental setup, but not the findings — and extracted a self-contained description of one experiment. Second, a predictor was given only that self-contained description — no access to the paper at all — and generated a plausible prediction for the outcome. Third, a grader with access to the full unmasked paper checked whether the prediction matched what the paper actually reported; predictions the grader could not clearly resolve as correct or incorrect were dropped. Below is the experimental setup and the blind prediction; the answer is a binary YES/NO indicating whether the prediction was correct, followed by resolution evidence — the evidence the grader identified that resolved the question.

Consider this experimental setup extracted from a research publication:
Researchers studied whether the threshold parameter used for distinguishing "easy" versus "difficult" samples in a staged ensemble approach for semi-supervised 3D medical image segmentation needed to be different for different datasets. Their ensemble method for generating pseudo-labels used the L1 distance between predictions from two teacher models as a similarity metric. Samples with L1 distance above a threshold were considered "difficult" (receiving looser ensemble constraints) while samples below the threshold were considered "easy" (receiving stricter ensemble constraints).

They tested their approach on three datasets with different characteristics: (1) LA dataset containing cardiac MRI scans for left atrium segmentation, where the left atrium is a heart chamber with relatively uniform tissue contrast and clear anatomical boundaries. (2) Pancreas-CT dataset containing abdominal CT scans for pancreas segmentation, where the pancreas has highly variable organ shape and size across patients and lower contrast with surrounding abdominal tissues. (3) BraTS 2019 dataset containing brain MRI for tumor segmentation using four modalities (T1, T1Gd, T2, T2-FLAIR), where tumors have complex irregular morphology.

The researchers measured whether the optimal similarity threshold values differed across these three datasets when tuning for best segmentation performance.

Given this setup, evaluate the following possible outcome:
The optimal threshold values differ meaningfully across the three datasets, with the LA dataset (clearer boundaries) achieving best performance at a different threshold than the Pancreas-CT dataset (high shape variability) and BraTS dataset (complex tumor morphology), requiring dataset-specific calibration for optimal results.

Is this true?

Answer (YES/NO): NO